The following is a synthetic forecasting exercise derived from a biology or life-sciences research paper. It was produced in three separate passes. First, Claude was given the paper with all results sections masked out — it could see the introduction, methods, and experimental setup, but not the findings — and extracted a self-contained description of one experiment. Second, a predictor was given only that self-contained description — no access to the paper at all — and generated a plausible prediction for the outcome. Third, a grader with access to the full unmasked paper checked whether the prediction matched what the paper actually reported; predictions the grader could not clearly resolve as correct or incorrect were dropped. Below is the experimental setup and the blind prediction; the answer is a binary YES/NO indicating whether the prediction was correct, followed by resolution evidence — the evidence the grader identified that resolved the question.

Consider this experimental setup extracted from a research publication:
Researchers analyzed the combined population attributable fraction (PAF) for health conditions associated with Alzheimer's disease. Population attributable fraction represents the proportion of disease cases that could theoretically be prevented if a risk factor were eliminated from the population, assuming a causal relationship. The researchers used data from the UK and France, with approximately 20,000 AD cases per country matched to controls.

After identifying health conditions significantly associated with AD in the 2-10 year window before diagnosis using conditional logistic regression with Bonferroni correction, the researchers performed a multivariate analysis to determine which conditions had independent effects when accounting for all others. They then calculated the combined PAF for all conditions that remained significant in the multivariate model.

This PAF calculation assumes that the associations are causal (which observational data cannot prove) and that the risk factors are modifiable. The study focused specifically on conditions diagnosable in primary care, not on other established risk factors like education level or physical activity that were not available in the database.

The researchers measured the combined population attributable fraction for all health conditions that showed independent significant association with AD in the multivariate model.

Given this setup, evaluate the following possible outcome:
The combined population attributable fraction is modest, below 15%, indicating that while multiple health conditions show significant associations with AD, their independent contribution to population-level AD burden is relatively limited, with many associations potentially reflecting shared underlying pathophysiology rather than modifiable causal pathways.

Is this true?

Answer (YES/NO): NO